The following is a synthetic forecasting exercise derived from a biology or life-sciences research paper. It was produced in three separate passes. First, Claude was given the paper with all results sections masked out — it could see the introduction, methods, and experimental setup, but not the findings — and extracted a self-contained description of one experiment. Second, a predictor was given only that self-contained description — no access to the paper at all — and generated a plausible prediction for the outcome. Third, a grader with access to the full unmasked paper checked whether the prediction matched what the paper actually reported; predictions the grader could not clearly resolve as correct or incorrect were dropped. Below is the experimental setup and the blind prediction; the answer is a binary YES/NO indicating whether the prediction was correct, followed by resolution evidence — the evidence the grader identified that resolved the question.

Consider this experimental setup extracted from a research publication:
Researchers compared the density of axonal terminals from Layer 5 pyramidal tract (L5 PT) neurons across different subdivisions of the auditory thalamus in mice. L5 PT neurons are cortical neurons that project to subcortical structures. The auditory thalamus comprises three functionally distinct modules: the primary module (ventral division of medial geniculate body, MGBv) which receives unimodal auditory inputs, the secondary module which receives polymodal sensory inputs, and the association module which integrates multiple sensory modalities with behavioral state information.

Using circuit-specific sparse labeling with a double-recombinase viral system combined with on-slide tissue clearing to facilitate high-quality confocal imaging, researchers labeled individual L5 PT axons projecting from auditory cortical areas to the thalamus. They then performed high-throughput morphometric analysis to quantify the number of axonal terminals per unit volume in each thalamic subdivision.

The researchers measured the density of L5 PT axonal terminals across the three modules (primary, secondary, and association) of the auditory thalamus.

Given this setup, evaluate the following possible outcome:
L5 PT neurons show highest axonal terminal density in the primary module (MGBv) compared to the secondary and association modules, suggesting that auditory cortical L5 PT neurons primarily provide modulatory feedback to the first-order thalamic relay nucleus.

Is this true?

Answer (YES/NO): NO